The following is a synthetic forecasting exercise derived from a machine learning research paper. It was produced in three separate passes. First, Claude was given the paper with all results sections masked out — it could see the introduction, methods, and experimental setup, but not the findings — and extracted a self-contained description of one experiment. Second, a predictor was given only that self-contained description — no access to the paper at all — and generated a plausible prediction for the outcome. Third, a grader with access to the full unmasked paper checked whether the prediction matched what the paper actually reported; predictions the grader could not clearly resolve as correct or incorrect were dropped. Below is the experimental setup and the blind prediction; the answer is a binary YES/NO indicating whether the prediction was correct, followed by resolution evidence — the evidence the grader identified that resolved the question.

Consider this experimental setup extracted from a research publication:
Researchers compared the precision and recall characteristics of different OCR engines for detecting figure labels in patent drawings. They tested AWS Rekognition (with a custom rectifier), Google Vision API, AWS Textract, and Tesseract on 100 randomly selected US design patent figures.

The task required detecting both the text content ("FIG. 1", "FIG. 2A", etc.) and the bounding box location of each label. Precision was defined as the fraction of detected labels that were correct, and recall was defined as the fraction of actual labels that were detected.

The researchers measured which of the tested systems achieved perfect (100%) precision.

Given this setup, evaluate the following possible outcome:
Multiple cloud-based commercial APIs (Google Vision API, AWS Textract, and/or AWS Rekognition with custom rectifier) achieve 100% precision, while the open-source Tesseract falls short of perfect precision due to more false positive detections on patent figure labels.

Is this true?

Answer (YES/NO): NO